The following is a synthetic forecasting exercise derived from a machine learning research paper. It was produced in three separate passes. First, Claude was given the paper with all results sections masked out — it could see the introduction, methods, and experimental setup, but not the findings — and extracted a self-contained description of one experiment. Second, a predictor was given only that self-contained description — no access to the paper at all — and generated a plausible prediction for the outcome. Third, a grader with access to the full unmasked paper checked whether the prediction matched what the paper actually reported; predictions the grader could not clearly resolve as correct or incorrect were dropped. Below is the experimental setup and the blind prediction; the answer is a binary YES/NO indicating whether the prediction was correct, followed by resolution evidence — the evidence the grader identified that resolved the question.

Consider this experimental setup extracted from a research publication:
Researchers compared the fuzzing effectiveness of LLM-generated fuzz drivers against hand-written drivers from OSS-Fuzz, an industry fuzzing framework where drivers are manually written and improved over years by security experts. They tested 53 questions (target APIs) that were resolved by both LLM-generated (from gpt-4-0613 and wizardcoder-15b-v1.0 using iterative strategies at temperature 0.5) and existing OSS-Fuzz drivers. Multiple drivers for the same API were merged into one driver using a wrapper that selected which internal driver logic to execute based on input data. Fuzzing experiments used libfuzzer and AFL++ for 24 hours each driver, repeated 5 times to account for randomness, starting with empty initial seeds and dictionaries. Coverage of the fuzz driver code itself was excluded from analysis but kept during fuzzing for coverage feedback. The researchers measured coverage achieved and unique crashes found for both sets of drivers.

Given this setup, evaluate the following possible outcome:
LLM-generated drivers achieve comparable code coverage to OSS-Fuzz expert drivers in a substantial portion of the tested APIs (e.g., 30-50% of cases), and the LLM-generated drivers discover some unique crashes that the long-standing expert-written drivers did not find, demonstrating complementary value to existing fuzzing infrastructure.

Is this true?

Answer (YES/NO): NO